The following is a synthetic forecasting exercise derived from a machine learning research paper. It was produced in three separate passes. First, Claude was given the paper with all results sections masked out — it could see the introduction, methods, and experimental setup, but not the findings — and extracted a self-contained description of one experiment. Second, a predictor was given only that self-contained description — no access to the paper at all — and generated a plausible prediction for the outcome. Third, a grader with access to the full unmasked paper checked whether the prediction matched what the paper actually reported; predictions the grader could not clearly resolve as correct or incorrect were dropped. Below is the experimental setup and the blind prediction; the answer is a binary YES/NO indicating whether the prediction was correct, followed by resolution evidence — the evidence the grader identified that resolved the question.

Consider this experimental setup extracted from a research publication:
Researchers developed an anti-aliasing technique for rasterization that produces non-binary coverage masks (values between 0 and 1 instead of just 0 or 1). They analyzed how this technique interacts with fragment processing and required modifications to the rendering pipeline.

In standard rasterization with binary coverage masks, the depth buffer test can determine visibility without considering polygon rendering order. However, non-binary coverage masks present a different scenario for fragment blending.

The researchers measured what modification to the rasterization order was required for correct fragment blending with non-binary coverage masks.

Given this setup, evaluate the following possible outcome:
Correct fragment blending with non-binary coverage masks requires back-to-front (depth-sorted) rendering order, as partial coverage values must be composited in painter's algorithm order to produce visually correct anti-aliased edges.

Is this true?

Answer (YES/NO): NO